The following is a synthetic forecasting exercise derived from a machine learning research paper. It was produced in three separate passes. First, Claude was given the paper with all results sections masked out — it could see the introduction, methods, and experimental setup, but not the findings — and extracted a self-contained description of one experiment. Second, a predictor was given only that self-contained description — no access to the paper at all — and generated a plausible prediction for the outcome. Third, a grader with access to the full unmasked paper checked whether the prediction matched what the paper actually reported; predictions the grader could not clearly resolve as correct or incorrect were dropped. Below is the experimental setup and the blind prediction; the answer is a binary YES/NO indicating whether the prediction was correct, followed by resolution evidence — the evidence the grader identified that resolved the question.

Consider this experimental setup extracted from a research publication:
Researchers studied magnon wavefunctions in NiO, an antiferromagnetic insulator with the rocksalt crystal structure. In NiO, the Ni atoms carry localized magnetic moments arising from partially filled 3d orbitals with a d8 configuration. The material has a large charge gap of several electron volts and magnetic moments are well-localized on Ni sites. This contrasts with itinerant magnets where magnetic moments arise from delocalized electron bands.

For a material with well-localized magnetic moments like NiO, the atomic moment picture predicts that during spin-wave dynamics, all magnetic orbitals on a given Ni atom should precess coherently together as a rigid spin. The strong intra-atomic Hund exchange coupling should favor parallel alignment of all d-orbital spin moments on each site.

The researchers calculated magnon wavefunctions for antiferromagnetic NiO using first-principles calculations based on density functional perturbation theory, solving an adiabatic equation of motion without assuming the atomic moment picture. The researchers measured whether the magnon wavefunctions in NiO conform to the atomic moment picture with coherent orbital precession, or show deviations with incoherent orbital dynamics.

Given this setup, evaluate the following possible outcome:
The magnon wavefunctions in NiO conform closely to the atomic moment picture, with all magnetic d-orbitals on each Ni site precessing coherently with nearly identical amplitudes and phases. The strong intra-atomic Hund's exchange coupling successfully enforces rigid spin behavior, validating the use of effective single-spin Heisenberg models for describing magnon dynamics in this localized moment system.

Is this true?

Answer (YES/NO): YES